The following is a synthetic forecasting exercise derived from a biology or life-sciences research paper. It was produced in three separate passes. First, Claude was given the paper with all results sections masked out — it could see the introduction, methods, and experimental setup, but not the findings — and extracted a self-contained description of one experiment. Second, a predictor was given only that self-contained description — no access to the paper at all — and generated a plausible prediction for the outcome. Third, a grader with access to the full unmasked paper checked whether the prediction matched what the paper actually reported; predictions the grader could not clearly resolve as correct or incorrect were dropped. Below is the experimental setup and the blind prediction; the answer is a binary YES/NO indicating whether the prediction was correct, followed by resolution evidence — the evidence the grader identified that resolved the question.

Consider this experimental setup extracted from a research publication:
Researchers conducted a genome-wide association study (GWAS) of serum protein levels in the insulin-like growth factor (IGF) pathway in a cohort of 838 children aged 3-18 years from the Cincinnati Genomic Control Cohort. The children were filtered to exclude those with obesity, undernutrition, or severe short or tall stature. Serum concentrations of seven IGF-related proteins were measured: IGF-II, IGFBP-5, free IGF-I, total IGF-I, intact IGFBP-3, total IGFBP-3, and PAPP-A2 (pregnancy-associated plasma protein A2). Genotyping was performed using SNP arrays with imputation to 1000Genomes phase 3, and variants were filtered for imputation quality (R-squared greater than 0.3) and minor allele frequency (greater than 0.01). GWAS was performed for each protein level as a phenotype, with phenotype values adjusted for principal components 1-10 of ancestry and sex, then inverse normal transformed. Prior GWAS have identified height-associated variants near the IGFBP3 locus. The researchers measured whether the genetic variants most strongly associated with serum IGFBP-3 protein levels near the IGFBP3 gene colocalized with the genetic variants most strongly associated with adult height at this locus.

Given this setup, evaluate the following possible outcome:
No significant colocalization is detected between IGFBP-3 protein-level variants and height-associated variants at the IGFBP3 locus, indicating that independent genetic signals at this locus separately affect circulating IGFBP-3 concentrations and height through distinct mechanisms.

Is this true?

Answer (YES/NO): YES